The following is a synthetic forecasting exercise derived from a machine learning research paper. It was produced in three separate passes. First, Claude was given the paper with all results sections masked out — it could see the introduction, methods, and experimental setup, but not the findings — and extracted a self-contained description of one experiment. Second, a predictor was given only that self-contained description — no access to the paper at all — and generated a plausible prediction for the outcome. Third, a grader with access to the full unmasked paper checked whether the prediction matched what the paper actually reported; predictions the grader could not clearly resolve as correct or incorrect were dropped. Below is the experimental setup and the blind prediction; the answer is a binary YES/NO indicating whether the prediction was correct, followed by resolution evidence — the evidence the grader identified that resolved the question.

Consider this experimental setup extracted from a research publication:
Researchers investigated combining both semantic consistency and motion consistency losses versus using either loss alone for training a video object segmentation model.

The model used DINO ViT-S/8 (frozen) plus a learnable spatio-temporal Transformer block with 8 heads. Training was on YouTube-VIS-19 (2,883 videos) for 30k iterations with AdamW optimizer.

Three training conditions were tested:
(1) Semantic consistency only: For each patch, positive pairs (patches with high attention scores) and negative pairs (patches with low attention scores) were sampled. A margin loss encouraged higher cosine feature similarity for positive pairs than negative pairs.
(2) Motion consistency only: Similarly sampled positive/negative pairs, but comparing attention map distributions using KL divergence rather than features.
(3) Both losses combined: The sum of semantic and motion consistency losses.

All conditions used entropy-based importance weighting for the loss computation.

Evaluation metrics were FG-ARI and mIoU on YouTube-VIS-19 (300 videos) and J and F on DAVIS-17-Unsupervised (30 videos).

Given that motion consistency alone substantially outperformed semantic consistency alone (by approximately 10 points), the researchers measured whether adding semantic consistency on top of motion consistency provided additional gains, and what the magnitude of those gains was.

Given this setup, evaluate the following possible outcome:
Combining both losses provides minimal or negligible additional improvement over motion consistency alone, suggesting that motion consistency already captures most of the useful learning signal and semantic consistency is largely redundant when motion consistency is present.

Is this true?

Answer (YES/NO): NO